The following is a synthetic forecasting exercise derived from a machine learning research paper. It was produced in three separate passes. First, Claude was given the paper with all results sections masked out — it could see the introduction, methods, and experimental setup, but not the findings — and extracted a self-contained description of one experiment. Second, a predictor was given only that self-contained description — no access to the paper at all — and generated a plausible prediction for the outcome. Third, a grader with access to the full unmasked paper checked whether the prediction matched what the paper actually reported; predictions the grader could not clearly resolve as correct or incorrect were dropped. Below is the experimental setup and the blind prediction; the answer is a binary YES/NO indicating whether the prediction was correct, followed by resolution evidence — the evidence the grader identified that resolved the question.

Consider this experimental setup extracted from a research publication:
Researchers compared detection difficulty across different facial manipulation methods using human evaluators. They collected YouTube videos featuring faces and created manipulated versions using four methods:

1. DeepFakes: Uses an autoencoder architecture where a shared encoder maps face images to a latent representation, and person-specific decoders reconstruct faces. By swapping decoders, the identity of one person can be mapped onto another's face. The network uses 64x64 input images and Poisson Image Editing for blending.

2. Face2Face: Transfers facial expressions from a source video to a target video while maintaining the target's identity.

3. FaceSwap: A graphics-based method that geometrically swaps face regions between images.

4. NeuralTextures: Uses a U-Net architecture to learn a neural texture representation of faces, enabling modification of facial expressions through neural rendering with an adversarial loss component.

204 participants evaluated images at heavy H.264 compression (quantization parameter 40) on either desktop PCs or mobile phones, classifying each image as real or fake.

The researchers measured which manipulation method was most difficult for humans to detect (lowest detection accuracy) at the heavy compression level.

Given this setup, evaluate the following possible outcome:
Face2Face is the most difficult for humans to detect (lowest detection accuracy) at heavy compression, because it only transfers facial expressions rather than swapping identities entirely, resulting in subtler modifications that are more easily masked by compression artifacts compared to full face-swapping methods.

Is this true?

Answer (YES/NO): NO